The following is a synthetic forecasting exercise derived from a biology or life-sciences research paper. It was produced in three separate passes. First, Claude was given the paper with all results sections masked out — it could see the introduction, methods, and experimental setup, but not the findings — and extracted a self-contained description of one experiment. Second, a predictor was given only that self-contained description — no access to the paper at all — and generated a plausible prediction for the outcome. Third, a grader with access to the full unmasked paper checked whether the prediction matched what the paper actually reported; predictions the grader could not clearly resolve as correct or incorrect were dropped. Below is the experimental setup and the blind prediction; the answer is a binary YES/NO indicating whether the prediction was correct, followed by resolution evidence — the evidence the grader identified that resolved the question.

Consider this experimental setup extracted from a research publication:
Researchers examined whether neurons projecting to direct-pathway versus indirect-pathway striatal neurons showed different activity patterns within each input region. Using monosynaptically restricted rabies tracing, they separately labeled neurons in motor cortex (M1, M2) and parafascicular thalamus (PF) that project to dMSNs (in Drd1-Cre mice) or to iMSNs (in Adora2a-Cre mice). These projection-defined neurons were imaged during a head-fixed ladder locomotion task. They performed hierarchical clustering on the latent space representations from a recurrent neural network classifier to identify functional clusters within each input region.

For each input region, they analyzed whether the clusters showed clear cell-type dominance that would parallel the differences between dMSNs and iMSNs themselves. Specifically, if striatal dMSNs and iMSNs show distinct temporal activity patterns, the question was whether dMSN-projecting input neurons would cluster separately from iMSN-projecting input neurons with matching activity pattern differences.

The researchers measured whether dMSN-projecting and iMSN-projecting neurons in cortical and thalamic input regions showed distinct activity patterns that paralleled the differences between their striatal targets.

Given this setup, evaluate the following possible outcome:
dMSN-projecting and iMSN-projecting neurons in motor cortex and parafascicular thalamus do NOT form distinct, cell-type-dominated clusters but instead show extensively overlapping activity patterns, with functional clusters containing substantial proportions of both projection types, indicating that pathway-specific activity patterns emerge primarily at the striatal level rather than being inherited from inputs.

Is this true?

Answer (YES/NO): YES